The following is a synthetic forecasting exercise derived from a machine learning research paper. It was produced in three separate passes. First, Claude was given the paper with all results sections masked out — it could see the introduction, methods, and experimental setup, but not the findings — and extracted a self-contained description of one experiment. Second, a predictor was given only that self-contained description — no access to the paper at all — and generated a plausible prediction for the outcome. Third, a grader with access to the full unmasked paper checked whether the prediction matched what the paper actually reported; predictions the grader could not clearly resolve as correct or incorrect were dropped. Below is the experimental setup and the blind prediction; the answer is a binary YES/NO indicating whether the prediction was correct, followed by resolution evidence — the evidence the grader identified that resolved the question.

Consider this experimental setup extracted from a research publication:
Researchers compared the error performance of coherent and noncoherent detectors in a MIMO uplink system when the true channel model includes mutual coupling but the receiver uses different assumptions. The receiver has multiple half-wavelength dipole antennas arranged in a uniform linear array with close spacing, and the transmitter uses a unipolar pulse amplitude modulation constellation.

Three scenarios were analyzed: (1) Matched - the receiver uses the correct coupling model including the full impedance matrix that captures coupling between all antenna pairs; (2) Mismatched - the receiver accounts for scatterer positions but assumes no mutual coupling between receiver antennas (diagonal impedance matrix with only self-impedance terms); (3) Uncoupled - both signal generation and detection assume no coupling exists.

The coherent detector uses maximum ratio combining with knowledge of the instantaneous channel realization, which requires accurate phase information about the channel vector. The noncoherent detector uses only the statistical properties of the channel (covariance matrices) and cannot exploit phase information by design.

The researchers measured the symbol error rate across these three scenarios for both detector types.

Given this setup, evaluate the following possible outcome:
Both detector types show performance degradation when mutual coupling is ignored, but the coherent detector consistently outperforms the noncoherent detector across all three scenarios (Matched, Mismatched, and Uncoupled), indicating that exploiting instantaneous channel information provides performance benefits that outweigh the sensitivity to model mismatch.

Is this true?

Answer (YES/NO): NO